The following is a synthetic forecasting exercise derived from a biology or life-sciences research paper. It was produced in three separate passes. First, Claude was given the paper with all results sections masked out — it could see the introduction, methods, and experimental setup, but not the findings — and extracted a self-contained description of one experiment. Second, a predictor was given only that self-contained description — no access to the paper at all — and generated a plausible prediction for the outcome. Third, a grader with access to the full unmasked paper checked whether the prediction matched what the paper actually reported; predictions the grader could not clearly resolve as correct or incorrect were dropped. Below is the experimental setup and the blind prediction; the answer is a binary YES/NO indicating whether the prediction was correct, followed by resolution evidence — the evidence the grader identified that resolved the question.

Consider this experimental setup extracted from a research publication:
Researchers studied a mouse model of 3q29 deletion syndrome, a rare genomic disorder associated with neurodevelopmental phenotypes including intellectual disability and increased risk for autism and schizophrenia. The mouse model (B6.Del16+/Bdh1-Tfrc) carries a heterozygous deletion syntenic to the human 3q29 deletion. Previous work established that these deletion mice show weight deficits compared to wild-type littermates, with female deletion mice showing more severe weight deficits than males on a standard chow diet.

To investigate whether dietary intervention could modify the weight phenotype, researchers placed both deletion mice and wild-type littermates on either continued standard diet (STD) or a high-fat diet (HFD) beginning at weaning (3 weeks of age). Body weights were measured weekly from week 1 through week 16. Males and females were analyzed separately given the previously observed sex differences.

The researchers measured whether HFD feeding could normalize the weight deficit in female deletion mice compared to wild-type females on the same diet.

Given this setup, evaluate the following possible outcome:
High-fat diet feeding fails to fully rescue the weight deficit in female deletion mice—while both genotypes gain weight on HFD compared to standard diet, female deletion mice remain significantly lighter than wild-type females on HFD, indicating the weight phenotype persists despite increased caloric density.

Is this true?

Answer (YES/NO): YES